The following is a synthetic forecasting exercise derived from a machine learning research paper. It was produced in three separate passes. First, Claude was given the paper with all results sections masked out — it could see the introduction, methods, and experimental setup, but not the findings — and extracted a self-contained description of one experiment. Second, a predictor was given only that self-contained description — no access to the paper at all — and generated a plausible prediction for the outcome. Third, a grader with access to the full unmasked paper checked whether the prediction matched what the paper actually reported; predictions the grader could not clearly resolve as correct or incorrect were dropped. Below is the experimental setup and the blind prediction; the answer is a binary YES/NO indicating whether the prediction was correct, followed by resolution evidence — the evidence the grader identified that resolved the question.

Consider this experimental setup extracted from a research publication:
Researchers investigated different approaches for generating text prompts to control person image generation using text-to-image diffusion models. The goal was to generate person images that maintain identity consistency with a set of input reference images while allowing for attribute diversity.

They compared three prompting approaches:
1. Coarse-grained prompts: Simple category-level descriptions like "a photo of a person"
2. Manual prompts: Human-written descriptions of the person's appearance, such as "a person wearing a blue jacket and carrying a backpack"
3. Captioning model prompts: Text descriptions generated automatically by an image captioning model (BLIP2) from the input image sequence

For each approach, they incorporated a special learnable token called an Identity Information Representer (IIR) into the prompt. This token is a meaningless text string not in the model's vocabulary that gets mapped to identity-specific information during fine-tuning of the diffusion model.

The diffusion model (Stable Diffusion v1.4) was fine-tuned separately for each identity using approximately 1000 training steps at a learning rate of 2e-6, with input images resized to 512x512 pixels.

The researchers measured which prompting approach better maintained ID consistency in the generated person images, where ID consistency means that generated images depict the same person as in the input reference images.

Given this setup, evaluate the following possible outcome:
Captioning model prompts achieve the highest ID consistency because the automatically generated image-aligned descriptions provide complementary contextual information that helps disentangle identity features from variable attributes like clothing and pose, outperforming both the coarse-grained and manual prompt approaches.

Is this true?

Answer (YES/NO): NO